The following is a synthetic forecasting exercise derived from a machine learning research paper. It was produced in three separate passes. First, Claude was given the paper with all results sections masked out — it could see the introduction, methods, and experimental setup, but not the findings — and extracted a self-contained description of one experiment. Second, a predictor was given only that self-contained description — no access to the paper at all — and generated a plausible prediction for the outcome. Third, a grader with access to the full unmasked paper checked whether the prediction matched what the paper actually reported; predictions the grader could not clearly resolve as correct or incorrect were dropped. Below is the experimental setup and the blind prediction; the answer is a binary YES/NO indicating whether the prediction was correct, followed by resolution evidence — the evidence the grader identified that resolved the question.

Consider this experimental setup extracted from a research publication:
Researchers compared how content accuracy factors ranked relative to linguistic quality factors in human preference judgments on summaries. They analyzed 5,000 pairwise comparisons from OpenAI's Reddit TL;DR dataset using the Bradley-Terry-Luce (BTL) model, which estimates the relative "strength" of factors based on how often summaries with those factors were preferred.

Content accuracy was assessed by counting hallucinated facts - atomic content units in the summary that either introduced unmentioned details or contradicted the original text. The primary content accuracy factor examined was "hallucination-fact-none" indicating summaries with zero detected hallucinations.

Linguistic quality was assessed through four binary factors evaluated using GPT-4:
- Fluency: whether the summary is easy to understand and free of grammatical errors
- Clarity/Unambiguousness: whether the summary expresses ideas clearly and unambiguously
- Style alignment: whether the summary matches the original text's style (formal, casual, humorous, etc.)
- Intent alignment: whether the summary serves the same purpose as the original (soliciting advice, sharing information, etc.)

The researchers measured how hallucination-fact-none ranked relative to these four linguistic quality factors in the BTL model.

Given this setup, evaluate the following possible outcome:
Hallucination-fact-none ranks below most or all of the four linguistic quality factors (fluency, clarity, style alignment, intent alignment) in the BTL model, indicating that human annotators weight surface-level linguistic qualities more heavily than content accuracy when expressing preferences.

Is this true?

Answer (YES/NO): YES